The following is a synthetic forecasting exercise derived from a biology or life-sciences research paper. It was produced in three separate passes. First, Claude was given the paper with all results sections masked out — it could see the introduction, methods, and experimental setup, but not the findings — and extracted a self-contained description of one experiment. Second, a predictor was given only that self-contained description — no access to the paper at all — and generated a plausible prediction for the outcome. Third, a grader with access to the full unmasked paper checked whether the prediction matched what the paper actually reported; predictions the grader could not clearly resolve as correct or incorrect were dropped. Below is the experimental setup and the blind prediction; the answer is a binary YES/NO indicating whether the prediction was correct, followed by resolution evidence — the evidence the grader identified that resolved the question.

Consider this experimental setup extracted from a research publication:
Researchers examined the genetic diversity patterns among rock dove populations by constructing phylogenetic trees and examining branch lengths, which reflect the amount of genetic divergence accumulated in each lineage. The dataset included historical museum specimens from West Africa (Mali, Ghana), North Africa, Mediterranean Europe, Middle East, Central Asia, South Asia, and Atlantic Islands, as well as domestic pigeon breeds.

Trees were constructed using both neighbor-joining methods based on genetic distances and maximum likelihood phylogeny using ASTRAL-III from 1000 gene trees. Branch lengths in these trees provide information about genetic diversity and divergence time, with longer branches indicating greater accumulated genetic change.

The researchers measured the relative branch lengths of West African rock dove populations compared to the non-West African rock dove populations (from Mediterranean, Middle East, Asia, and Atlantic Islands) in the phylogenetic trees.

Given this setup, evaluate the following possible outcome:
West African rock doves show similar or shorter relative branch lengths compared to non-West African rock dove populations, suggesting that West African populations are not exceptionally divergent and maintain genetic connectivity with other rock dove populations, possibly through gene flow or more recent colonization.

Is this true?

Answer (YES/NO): NO